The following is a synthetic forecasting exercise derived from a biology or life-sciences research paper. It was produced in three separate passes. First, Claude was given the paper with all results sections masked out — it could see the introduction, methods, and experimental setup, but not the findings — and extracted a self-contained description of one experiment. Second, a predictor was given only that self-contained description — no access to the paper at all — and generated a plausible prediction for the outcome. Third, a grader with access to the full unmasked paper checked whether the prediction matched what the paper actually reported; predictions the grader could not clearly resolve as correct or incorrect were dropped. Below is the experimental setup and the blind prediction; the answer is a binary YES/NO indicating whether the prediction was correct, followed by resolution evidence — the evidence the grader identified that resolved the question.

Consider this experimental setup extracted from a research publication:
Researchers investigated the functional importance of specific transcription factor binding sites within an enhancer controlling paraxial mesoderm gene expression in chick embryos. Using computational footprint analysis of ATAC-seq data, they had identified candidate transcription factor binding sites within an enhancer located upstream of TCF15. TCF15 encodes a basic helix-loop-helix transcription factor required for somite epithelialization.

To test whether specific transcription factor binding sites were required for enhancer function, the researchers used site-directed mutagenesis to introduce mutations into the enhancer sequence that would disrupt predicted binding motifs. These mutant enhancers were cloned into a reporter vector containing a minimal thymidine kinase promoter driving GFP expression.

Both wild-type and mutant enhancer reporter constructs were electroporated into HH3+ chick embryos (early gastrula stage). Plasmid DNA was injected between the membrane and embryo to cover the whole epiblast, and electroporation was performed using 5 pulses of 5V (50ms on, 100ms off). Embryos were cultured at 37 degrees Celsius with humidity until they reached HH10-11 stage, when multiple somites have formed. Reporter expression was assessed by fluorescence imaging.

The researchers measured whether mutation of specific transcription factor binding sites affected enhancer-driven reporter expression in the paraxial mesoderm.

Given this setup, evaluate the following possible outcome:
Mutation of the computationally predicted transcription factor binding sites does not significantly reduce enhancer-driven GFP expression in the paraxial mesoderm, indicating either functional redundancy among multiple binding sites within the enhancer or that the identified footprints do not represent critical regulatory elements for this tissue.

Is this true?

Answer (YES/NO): NO